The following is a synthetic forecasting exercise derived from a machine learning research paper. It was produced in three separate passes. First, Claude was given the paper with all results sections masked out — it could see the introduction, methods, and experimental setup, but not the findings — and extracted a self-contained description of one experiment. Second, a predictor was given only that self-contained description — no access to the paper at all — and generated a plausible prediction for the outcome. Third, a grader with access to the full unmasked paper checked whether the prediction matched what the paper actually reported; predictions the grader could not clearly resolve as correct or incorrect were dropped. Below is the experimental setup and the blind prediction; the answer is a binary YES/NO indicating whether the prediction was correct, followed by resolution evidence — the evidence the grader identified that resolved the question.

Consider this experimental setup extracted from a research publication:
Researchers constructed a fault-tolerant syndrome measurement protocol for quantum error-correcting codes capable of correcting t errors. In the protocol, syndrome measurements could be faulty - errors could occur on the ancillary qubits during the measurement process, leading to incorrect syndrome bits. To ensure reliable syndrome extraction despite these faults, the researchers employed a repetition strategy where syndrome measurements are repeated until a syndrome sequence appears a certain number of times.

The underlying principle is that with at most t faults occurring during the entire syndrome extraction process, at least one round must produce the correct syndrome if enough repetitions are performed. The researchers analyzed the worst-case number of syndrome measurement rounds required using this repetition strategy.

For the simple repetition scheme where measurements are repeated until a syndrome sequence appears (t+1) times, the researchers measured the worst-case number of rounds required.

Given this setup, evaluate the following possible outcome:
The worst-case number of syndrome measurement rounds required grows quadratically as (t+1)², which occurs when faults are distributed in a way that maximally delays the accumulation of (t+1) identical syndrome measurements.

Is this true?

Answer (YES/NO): NO